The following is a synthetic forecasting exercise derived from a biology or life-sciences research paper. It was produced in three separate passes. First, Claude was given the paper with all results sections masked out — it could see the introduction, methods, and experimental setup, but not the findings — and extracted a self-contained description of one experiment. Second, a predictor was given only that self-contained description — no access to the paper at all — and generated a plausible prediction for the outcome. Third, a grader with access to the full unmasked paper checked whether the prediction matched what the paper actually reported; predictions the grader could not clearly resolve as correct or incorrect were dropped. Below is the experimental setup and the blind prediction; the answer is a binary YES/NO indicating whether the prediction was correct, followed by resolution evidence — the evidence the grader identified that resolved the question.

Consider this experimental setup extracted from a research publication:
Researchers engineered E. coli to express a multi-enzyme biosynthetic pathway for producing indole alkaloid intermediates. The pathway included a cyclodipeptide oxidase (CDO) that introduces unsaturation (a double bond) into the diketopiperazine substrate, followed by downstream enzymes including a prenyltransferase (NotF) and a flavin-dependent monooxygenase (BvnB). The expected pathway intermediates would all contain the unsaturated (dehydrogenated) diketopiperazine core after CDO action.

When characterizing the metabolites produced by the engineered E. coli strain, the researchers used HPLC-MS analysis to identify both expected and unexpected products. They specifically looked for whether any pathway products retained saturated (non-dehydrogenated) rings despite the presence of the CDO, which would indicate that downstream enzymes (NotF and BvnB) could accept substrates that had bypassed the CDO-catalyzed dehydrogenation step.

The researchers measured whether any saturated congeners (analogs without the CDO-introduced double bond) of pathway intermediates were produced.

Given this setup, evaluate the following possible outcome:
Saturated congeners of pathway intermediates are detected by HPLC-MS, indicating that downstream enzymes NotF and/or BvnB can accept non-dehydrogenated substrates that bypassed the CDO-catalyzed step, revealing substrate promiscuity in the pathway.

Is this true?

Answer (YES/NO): YES